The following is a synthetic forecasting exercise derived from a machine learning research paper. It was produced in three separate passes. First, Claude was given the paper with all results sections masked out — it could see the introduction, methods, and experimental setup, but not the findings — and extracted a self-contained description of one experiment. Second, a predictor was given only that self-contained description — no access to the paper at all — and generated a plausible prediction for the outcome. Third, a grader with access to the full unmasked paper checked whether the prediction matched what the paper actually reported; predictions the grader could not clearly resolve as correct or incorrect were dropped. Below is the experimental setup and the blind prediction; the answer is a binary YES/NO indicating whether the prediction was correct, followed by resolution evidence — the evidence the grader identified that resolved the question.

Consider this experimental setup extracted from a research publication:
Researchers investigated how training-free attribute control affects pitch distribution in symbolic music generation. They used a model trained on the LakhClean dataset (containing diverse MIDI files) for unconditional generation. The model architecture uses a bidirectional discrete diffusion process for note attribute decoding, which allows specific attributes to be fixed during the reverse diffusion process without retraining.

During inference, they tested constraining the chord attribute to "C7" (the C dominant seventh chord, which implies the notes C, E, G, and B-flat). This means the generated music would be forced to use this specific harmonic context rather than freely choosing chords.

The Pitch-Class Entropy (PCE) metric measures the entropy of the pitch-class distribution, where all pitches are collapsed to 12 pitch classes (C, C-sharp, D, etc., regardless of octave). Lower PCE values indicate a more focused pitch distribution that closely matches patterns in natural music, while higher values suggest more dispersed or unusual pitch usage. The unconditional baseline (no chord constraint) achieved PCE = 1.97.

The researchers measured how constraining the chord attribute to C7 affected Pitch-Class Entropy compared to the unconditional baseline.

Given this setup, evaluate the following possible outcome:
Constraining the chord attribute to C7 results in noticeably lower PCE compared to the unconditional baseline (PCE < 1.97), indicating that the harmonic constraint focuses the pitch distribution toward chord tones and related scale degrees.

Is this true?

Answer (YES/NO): YES